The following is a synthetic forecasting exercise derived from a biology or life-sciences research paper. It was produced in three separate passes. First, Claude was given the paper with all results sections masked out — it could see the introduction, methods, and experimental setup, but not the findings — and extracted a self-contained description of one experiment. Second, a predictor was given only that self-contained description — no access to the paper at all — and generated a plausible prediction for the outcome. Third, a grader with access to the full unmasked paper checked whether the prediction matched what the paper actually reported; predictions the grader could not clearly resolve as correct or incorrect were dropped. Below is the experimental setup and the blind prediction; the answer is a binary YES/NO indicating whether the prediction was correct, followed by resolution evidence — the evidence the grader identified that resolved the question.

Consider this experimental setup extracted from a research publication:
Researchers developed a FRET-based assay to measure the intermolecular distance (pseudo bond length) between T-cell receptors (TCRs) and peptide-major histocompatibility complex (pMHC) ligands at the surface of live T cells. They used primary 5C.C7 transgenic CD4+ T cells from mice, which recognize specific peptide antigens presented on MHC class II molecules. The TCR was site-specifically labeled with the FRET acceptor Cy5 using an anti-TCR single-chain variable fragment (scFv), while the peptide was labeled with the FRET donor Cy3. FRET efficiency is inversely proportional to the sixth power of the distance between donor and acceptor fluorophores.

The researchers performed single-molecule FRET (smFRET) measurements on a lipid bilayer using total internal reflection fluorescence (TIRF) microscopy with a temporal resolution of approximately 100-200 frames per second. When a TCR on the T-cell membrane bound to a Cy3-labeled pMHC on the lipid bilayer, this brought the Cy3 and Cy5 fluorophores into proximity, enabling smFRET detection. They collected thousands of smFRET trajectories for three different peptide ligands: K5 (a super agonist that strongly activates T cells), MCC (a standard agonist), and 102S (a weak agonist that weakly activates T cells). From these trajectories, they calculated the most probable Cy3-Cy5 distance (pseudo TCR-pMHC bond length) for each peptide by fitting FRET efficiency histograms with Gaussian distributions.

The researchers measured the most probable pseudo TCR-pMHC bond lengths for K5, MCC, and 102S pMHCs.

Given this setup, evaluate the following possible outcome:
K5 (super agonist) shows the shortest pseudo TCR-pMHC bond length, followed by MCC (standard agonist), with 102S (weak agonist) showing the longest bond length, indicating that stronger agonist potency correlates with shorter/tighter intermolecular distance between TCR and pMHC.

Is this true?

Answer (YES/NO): YES